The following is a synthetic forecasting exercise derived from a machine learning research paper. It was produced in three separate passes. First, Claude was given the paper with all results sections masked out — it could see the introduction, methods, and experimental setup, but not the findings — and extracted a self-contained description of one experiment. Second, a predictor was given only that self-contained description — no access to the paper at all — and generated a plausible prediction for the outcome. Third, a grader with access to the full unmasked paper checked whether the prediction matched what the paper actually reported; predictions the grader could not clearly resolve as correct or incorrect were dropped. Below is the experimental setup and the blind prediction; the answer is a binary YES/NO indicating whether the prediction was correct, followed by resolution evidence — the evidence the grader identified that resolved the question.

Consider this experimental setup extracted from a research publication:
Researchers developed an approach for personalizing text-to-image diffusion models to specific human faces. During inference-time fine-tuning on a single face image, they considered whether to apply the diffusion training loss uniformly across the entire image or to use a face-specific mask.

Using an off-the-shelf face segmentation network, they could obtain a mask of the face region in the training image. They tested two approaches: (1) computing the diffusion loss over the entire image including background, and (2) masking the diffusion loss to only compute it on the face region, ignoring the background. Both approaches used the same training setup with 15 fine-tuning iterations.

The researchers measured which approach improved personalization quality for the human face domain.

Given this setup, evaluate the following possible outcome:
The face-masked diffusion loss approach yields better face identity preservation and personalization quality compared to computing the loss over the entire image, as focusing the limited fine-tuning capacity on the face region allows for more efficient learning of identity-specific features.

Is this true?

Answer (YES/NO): YES